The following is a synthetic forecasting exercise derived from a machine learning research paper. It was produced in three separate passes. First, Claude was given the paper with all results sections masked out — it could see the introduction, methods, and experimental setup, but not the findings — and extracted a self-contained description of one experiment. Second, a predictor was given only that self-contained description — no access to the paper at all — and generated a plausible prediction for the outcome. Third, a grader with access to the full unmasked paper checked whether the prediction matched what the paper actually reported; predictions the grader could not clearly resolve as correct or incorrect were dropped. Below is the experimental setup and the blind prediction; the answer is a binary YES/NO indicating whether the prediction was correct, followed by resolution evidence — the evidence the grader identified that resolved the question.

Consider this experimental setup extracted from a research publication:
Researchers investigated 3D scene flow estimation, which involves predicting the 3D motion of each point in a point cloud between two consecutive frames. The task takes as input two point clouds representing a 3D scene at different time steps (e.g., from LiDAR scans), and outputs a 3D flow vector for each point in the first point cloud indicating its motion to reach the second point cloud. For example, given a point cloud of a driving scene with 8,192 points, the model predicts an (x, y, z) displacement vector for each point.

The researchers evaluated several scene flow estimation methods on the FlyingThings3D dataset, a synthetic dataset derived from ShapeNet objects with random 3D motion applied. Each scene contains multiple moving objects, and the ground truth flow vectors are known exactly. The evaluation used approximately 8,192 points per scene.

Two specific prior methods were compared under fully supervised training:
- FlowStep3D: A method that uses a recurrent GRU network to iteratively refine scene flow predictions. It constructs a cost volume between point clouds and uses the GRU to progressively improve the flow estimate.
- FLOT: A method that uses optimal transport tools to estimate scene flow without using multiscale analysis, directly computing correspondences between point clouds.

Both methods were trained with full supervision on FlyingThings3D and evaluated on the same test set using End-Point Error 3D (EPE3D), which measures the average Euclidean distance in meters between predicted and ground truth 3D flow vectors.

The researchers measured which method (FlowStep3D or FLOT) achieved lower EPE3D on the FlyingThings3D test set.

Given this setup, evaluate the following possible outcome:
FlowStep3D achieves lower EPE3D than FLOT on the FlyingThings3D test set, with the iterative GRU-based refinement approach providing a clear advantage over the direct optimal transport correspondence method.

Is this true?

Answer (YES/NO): YES